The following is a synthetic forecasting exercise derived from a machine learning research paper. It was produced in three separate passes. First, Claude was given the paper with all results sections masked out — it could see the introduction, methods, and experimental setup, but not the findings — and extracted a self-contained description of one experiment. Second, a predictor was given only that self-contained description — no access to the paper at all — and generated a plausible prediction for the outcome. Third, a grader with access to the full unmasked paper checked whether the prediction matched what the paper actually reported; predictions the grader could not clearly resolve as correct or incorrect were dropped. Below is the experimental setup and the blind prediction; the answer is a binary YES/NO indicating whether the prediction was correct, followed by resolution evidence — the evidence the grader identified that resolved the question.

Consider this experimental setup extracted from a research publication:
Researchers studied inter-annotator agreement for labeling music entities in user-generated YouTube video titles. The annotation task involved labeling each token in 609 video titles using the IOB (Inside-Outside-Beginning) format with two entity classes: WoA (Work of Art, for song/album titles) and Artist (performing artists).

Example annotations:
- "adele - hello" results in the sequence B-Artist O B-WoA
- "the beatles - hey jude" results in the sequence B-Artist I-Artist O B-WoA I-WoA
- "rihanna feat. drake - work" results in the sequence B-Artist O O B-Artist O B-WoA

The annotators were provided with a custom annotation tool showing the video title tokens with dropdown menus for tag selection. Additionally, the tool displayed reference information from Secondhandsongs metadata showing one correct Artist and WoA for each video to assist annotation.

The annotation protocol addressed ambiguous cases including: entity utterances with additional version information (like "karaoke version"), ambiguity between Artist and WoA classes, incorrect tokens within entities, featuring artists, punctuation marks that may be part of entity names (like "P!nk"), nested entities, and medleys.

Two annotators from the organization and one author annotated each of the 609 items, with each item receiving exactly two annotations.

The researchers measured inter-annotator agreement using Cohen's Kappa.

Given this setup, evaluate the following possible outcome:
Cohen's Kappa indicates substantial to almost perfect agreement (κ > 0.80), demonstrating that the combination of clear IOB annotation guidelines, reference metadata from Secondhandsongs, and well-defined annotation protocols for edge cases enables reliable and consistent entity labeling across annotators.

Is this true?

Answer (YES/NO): YES